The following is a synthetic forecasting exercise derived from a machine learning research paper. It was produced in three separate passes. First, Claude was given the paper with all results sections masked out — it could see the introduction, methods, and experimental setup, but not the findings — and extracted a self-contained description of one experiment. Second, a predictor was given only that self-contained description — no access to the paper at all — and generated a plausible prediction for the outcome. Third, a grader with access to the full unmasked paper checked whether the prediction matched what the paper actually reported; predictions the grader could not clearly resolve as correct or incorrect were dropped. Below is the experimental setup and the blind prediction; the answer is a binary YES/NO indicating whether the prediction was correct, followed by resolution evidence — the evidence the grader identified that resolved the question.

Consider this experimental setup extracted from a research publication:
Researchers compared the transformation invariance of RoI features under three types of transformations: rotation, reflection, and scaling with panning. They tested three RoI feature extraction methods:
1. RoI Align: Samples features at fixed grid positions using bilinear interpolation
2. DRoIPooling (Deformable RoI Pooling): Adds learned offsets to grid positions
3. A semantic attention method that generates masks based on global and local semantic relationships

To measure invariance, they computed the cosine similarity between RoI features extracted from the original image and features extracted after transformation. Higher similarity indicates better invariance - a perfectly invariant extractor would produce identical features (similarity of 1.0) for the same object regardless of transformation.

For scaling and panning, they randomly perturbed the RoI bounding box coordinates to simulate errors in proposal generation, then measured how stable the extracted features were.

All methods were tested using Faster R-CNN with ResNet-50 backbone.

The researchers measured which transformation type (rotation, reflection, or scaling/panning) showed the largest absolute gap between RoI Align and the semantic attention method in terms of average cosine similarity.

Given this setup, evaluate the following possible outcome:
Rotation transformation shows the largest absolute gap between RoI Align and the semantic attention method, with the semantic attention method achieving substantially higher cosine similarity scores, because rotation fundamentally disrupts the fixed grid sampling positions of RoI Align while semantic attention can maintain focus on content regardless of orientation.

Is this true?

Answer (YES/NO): NO